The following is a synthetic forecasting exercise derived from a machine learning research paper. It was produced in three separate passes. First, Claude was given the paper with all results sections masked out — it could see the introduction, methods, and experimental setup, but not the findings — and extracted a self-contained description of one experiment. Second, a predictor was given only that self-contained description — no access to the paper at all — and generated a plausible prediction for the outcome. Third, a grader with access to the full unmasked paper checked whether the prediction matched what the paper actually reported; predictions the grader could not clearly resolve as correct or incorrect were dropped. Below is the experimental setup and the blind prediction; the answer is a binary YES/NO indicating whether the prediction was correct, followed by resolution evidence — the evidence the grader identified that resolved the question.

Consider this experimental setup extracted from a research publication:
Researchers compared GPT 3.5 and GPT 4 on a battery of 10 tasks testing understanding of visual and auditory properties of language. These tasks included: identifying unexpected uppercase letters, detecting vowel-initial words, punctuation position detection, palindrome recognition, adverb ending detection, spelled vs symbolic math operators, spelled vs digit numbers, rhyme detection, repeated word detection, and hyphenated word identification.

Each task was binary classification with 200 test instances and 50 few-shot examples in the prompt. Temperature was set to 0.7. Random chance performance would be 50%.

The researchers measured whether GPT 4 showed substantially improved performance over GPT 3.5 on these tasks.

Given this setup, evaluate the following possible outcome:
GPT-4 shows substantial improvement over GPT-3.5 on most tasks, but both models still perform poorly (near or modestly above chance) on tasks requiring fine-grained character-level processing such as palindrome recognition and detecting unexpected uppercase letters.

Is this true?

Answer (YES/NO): NO